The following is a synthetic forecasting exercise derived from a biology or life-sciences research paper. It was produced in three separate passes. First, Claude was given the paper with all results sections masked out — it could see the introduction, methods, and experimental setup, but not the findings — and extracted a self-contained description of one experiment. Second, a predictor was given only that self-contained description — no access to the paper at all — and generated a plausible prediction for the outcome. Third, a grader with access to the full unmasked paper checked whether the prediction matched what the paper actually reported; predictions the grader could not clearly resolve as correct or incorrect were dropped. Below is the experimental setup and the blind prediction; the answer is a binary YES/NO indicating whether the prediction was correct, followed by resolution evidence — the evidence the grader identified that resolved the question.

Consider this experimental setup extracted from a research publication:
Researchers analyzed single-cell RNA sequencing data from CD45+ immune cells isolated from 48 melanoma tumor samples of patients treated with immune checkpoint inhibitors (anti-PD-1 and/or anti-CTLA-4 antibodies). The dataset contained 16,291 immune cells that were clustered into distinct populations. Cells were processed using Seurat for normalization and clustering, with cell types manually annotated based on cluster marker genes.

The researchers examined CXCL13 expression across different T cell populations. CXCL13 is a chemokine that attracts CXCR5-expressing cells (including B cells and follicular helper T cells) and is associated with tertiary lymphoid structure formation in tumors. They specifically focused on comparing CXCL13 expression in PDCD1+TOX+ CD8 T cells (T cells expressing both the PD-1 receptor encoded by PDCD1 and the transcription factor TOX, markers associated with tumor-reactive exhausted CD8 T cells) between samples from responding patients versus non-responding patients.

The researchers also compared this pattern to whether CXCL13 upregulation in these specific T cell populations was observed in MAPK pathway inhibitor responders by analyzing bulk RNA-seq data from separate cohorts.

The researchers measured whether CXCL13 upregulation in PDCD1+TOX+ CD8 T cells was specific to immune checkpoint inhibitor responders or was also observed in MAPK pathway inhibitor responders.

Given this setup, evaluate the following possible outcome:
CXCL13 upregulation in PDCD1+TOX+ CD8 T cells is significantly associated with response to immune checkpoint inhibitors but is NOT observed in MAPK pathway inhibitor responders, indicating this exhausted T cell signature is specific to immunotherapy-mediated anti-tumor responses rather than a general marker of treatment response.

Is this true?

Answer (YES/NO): YES